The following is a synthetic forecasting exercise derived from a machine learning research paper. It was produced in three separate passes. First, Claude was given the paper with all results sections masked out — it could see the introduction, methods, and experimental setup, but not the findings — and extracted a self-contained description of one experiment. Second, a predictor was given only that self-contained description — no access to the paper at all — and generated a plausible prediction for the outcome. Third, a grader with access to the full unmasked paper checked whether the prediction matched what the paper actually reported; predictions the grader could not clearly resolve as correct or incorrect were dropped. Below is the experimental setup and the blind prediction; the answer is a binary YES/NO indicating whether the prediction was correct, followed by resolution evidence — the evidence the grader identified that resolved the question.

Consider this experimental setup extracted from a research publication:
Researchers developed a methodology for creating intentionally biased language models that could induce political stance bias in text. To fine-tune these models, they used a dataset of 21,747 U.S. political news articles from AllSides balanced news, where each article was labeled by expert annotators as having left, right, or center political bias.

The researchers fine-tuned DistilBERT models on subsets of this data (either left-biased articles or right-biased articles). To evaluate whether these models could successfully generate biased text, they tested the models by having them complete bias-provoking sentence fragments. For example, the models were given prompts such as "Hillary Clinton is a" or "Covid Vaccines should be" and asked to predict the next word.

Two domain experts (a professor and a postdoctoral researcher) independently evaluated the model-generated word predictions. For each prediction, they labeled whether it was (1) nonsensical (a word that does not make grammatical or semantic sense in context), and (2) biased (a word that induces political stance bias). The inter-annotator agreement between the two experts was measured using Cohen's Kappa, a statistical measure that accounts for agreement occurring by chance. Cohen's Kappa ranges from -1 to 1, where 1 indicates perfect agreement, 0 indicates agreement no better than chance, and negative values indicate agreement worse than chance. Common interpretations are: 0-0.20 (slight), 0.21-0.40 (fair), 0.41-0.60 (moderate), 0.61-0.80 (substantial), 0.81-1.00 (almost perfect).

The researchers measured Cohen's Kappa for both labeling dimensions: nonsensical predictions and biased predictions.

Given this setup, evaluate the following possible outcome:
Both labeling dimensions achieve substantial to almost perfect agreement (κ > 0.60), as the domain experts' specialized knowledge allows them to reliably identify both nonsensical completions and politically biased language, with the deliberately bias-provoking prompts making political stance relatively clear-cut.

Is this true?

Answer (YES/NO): NO